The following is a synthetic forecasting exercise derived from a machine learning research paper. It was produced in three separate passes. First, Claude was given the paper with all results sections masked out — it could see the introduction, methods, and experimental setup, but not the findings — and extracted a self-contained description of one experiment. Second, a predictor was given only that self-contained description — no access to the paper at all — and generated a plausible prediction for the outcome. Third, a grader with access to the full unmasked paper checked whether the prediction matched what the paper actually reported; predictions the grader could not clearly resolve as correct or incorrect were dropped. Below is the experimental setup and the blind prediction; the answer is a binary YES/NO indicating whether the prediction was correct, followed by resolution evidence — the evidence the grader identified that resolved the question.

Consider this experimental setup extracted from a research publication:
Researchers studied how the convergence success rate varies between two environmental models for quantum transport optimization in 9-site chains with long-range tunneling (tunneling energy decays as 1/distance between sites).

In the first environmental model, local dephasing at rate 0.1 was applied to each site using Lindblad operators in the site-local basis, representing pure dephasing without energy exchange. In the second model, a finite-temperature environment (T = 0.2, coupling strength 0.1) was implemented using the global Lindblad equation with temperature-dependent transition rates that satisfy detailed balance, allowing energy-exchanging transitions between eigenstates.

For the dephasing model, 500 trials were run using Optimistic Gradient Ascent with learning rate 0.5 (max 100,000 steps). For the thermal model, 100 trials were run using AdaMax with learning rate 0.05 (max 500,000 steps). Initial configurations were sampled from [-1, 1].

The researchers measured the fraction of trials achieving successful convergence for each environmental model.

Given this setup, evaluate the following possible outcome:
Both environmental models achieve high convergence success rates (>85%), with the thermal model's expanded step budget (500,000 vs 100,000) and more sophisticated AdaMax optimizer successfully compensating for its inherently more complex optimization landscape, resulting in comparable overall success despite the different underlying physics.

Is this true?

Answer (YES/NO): NO